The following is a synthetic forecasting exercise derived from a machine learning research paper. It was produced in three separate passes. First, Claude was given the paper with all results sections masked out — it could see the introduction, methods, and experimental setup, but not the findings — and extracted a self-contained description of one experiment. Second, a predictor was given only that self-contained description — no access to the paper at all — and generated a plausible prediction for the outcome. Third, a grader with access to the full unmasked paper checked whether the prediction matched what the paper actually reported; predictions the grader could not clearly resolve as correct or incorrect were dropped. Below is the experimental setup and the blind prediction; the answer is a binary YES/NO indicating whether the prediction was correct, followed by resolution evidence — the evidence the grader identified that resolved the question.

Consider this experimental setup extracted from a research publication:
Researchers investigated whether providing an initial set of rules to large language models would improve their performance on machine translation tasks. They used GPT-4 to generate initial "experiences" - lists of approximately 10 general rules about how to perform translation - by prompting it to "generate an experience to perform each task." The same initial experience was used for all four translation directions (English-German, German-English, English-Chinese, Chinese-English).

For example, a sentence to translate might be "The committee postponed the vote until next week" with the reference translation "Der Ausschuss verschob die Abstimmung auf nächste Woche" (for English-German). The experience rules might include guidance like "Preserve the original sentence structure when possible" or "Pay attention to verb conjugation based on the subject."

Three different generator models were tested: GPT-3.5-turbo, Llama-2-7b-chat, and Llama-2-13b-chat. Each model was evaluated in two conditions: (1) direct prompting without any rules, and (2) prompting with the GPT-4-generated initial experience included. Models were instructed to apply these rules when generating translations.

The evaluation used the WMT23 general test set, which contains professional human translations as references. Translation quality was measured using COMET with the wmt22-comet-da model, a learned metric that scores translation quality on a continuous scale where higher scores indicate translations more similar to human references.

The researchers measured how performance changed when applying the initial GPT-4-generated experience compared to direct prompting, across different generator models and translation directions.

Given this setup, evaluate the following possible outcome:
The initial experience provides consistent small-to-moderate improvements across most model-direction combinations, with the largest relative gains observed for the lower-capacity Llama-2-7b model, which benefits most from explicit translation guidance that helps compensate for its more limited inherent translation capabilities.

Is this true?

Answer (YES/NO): NO